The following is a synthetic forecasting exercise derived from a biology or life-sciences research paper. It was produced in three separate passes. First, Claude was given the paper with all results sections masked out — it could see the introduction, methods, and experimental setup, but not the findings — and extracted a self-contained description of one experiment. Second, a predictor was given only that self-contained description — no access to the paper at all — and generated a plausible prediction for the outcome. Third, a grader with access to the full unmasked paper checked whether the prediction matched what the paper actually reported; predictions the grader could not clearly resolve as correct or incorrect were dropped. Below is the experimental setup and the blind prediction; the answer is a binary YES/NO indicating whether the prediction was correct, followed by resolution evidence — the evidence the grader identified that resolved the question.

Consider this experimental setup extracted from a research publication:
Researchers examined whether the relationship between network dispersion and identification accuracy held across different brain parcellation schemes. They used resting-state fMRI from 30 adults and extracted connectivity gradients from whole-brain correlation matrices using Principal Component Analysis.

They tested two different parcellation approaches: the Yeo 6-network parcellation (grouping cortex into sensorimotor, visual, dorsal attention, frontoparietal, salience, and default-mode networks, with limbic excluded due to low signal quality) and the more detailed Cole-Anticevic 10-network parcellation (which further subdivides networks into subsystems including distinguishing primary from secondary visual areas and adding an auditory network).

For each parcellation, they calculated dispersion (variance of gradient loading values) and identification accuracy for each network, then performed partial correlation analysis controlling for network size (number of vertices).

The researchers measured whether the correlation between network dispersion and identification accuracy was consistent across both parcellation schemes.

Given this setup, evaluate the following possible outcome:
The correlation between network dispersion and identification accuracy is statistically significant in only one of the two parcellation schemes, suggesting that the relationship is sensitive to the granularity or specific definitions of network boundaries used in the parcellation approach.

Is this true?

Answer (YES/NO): NO